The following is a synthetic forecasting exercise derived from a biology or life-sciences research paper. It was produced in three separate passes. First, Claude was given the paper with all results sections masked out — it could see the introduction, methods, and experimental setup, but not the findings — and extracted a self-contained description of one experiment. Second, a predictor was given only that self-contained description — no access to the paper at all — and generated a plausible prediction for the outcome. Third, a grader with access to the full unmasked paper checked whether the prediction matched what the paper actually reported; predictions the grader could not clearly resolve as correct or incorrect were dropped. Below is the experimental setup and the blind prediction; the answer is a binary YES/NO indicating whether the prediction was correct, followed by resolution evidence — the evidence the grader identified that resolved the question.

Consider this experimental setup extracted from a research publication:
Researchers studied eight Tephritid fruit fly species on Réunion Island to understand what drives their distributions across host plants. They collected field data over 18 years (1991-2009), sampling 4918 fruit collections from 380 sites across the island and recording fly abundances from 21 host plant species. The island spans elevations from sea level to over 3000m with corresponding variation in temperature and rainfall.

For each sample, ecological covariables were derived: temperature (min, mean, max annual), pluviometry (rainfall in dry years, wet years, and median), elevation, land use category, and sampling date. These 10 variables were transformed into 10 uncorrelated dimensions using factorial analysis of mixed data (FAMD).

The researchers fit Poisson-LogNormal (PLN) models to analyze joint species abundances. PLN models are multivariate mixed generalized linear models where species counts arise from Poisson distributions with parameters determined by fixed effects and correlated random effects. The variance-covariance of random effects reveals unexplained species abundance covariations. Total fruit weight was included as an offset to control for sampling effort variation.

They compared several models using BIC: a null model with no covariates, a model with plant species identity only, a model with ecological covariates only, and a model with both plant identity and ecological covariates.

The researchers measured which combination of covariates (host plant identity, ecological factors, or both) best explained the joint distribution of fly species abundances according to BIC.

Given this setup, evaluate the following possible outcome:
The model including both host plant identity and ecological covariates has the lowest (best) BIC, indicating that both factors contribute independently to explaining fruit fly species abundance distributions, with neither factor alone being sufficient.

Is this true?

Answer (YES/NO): YES